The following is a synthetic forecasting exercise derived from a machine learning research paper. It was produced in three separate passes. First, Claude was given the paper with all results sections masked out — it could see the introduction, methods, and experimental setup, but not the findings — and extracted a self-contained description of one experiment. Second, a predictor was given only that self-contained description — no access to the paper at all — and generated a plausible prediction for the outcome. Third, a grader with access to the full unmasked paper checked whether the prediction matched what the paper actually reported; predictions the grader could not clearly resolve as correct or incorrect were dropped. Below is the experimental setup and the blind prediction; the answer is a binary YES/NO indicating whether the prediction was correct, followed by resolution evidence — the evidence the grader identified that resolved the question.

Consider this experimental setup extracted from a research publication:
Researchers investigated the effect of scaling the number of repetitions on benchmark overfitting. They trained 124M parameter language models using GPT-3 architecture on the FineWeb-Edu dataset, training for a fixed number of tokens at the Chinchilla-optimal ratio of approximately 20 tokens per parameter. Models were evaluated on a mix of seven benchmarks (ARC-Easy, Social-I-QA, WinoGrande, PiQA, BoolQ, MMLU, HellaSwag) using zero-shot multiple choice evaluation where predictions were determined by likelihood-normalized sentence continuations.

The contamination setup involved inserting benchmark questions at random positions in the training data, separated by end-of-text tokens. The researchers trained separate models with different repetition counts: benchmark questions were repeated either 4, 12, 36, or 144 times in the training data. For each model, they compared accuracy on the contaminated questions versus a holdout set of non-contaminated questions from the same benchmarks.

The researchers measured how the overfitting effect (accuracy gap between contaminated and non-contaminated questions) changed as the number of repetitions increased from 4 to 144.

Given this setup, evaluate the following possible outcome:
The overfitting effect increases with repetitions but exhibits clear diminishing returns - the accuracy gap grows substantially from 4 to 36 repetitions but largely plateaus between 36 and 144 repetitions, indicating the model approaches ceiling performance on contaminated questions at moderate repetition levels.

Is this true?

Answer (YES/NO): YES